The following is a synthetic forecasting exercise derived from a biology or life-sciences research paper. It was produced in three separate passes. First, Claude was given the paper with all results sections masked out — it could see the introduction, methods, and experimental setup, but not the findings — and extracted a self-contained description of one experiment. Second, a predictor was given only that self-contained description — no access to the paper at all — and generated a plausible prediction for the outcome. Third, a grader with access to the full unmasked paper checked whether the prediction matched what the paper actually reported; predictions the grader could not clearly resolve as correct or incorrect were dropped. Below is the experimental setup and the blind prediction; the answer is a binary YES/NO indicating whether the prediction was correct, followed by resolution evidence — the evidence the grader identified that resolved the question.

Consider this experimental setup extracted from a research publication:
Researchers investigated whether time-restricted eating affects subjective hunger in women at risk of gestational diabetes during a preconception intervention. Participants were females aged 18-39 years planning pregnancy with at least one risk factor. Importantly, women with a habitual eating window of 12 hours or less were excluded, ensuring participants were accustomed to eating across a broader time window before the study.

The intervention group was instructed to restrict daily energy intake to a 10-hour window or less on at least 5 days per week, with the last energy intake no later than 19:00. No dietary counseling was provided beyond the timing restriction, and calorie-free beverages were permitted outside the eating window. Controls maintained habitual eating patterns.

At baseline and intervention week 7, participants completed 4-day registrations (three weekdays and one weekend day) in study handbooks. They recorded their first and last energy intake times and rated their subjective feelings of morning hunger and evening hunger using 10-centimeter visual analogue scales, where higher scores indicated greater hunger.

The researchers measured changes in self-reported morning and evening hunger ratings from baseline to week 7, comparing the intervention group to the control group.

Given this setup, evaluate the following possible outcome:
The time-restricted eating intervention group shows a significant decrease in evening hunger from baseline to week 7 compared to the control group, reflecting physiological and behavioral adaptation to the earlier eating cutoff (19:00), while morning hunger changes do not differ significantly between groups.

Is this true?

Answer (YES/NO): NO